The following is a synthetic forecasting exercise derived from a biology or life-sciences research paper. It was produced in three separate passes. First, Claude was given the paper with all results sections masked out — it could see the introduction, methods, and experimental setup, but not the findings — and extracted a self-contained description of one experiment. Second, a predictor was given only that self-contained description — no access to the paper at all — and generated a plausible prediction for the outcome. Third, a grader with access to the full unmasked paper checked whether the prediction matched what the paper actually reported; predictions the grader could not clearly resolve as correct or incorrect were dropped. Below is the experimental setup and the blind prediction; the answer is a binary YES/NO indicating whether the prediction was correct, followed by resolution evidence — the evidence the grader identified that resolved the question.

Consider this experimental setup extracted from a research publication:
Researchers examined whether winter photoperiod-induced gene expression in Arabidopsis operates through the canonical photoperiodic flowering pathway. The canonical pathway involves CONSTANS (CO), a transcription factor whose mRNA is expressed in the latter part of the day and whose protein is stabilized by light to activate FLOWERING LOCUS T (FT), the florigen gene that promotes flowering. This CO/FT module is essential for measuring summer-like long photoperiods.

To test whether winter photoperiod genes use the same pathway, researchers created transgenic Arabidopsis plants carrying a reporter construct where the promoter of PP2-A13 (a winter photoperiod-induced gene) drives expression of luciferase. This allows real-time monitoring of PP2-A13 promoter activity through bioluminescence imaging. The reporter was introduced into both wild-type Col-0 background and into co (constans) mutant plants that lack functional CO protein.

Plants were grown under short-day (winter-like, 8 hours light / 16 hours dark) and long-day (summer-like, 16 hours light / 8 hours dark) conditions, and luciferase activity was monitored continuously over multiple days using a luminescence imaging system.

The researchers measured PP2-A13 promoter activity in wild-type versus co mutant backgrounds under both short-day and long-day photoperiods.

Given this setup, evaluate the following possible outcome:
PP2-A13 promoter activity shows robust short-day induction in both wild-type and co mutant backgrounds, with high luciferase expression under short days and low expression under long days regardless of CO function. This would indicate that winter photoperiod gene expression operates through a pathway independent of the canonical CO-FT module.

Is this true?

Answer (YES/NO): YES